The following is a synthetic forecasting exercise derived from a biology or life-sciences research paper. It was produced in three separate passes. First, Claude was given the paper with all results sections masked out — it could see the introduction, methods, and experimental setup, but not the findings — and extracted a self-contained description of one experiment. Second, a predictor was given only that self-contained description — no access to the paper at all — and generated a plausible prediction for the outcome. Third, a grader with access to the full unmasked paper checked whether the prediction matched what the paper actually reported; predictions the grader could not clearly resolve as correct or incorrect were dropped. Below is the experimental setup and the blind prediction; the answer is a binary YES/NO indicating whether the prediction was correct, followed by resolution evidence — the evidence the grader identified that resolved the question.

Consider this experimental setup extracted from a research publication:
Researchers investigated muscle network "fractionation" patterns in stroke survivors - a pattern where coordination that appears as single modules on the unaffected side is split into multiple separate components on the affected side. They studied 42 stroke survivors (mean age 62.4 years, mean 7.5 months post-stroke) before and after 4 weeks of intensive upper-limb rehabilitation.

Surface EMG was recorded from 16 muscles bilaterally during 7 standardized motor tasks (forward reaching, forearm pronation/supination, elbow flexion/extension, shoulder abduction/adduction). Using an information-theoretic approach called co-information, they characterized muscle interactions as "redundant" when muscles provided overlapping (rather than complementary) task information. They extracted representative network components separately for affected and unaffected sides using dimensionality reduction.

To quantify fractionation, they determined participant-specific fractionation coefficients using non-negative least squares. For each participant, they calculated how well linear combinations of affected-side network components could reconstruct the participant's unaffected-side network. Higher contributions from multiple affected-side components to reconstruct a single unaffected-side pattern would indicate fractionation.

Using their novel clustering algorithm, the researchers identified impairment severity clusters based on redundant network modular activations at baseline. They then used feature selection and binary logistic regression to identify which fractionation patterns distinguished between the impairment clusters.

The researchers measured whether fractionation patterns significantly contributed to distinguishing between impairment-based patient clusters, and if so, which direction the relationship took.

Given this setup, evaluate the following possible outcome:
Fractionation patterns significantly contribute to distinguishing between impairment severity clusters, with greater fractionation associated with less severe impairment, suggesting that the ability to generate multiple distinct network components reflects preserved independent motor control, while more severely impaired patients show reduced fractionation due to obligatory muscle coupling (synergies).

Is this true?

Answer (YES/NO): YES